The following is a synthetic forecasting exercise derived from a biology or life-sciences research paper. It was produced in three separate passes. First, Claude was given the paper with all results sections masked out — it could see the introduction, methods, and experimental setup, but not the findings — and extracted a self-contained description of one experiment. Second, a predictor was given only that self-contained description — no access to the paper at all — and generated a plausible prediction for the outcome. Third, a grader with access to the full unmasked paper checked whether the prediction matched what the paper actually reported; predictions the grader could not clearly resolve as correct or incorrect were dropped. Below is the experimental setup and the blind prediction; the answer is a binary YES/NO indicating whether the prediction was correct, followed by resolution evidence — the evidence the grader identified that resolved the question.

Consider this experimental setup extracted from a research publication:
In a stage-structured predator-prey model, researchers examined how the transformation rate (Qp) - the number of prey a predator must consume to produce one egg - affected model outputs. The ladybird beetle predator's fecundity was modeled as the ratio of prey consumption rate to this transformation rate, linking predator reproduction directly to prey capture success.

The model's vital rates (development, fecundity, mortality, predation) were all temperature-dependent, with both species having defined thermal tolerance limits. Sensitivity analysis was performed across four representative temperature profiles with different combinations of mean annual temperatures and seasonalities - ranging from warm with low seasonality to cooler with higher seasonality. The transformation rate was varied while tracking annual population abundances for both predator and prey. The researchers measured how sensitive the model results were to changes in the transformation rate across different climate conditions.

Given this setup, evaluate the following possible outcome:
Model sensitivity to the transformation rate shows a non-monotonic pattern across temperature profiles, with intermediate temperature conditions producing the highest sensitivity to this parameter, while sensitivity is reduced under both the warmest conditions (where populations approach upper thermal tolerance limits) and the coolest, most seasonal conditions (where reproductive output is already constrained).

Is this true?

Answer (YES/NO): NO